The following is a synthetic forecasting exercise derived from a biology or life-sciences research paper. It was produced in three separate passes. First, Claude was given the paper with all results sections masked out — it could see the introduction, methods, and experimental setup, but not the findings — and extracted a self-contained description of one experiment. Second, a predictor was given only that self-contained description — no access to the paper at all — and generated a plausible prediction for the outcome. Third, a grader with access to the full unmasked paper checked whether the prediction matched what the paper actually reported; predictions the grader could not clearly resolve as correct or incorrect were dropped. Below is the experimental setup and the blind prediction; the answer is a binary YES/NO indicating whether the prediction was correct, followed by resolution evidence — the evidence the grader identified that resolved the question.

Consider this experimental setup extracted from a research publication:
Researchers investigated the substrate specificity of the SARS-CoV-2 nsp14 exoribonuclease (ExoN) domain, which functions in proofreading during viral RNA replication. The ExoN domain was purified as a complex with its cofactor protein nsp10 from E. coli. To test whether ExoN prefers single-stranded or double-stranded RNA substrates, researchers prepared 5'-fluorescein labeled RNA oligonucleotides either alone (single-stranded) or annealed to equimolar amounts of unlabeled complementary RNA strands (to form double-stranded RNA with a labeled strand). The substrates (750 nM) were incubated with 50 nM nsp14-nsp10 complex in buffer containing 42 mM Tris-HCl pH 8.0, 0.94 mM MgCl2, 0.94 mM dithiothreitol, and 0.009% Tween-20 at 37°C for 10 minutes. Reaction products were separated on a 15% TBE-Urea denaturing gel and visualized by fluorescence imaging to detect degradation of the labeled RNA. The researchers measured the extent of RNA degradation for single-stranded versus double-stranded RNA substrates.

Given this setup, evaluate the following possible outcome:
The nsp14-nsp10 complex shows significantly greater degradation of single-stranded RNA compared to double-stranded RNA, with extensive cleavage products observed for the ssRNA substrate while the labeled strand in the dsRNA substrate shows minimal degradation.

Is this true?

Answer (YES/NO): NO